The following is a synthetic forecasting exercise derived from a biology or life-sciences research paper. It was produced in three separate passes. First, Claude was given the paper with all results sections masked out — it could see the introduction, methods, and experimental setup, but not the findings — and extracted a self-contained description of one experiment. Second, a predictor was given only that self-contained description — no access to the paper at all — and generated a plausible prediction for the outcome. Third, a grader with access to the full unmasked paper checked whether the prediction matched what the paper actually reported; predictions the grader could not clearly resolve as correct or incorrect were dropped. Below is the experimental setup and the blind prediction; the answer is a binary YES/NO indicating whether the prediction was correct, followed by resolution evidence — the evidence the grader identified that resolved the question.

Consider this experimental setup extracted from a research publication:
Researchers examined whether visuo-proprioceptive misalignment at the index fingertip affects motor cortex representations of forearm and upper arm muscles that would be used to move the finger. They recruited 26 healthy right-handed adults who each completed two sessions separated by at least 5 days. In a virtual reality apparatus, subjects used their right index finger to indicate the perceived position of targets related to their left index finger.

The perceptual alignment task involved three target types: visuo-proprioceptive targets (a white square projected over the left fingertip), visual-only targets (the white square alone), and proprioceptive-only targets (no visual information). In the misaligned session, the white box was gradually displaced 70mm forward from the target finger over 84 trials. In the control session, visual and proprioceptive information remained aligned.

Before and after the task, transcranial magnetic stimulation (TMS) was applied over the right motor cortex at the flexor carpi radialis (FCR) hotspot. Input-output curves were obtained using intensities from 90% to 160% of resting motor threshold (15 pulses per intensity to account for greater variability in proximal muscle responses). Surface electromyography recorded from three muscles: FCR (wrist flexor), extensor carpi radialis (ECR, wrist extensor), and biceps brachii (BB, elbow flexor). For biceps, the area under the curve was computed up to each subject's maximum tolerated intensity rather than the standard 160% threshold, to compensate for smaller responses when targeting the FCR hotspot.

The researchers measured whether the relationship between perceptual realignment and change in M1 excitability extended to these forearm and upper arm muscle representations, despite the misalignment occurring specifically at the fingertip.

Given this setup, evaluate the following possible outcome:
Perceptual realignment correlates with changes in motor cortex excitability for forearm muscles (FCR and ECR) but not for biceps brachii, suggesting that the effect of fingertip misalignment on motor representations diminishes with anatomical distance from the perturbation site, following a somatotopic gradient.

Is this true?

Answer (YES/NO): NO